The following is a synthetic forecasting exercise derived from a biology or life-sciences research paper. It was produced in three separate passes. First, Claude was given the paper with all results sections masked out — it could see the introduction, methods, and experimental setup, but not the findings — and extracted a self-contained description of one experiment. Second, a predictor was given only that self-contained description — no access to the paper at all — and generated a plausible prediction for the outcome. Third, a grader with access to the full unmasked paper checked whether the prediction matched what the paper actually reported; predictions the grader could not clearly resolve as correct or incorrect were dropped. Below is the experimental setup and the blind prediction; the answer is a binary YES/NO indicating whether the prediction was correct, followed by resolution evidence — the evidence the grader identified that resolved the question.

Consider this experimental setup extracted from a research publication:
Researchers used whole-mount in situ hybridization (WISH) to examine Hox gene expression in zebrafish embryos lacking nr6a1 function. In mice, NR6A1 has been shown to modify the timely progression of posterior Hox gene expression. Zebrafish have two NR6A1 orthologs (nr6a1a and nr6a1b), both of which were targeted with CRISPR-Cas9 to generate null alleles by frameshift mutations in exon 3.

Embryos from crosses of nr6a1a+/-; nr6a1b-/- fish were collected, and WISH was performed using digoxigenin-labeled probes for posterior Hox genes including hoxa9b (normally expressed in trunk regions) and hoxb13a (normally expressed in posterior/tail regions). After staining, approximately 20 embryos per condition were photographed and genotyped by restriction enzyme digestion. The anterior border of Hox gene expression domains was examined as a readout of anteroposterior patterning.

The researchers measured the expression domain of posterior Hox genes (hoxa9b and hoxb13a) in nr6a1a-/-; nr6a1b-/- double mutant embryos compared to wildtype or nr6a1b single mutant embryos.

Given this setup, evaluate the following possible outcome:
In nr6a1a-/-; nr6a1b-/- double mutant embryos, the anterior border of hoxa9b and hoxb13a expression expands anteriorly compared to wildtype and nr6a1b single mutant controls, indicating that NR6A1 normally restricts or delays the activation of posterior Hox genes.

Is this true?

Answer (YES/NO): YES